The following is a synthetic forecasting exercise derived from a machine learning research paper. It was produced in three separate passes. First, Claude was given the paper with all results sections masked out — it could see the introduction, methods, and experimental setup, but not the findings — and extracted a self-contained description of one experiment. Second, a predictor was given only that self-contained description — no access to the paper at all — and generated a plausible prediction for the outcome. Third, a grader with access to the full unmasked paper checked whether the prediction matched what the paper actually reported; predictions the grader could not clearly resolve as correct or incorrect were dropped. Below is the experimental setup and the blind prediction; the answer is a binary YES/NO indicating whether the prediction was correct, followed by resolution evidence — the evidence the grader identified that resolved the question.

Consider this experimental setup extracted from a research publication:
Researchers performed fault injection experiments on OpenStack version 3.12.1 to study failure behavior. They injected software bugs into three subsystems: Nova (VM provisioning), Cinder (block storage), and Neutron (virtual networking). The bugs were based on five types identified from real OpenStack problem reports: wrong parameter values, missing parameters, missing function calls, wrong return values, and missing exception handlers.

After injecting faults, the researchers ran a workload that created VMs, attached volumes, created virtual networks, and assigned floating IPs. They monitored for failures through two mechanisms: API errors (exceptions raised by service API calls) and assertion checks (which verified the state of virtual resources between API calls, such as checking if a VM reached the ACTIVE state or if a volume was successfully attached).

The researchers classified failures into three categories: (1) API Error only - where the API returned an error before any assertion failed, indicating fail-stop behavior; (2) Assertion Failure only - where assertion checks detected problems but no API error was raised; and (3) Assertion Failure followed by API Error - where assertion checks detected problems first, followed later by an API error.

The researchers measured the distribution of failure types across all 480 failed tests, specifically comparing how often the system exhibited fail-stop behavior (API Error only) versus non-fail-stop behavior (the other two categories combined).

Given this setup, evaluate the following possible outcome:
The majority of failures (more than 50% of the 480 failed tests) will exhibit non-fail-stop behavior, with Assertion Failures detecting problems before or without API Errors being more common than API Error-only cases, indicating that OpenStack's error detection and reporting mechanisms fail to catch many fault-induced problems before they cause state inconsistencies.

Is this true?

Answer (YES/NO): YES